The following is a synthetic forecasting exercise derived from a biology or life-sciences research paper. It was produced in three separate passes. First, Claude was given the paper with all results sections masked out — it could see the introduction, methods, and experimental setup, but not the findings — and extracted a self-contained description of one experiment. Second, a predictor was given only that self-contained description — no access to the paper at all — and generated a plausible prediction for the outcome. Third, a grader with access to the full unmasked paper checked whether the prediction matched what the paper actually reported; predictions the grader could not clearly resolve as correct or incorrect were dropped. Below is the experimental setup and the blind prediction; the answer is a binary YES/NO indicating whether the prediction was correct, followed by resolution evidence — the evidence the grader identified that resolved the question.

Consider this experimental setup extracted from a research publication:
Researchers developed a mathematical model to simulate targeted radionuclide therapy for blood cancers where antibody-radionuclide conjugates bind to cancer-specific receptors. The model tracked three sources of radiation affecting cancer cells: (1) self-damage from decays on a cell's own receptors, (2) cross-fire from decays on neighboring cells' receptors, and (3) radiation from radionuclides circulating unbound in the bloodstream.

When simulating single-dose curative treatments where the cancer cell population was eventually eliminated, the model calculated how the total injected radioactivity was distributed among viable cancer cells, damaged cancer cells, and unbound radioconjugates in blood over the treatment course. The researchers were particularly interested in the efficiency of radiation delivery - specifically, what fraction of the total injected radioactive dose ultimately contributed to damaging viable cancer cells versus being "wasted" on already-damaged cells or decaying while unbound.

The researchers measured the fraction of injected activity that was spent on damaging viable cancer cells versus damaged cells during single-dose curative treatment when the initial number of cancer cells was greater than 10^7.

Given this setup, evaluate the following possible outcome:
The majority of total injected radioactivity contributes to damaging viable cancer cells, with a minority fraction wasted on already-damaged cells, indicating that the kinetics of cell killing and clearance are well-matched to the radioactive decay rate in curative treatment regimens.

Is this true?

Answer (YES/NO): NO